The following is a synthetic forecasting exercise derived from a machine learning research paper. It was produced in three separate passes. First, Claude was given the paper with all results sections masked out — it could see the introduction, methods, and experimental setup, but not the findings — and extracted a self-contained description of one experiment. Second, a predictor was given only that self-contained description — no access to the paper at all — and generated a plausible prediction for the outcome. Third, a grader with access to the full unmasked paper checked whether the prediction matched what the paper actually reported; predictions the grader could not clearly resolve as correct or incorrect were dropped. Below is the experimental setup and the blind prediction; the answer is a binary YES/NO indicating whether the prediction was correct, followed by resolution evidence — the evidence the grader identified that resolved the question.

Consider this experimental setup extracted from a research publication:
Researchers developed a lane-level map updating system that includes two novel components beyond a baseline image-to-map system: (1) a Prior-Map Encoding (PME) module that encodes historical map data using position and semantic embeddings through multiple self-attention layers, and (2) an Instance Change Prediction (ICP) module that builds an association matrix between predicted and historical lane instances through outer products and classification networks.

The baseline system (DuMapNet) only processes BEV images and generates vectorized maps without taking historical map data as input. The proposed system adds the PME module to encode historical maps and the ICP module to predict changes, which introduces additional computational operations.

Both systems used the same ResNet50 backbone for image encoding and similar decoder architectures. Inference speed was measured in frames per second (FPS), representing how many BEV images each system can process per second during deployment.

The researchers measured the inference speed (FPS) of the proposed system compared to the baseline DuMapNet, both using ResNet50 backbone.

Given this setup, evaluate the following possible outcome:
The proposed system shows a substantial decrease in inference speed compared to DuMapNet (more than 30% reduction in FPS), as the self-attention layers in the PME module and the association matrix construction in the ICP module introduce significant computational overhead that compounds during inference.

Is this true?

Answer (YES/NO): NO